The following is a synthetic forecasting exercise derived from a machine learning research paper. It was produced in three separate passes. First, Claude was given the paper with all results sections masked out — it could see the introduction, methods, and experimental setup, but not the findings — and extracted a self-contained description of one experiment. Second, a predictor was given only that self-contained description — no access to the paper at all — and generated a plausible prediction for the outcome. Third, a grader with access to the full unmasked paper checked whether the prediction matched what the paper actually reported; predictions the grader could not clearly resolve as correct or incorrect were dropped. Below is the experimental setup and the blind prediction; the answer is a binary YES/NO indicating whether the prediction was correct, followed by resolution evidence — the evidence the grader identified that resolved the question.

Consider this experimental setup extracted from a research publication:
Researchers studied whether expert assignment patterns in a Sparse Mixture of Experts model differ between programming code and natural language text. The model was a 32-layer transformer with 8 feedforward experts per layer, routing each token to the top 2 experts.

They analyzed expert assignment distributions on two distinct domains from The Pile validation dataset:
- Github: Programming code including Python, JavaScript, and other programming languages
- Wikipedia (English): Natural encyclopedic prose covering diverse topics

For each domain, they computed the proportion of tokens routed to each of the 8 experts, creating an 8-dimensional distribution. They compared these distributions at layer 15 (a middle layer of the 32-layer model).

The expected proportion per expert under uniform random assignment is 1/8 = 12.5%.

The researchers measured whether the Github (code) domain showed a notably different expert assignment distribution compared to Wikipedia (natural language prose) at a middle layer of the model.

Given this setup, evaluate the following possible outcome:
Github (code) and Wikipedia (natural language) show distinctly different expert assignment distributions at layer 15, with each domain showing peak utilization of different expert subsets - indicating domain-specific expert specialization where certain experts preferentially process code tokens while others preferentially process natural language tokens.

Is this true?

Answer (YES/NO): NO